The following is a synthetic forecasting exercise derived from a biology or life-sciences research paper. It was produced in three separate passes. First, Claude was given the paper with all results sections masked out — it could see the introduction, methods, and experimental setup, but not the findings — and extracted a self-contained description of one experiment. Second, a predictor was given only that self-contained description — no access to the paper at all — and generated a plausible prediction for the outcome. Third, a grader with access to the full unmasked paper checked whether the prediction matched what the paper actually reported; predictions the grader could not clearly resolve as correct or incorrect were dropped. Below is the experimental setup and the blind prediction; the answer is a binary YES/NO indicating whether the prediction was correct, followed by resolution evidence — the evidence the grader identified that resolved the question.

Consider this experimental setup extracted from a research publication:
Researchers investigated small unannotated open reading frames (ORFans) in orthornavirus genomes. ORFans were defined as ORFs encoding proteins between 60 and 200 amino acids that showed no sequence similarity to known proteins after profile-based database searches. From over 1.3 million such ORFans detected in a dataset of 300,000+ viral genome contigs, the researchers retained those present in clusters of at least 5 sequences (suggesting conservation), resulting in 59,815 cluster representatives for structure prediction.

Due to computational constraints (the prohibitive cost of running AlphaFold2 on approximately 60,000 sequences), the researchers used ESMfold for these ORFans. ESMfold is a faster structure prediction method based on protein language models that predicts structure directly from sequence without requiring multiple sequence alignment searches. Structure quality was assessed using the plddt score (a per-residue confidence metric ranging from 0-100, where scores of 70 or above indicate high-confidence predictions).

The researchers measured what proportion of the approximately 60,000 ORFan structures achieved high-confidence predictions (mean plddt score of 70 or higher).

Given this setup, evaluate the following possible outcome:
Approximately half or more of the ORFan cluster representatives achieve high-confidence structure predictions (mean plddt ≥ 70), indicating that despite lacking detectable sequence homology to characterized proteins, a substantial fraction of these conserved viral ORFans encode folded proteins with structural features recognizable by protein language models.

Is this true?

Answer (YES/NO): NO